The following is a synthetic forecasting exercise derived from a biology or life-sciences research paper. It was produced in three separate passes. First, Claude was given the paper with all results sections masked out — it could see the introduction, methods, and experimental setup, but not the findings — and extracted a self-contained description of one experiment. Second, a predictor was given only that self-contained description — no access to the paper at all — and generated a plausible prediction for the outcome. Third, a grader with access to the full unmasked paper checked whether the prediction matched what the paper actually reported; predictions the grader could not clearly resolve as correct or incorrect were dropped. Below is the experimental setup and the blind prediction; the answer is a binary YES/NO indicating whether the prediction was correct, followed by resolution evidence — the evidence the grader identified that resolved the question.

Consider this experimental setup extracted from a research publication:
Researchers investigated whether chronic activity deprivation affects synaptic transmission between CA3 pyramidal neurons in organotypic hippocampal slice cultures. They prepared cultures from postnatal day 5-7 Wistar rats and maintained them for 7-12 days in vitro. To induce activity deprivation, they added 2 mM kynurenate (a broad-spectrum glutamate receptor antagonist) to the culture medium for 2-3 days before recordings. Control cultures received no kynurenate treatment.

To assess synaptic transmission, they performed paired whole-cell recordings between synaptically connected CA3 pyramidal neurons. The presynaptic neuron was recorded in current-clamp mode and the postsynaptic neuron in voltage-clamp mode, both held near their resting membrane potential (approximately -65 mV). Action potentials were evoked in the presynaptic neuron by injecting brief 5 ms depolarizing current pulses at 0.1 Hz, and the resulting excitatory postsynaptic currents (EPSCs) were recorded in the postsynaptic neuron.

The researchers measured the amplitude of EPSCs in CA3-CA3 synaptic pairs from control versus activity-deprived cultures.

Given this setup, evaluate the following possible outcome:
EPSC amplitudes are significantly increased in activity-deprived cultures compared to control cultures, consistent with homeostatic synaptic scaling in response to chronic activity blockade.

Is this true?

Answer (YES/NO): YES